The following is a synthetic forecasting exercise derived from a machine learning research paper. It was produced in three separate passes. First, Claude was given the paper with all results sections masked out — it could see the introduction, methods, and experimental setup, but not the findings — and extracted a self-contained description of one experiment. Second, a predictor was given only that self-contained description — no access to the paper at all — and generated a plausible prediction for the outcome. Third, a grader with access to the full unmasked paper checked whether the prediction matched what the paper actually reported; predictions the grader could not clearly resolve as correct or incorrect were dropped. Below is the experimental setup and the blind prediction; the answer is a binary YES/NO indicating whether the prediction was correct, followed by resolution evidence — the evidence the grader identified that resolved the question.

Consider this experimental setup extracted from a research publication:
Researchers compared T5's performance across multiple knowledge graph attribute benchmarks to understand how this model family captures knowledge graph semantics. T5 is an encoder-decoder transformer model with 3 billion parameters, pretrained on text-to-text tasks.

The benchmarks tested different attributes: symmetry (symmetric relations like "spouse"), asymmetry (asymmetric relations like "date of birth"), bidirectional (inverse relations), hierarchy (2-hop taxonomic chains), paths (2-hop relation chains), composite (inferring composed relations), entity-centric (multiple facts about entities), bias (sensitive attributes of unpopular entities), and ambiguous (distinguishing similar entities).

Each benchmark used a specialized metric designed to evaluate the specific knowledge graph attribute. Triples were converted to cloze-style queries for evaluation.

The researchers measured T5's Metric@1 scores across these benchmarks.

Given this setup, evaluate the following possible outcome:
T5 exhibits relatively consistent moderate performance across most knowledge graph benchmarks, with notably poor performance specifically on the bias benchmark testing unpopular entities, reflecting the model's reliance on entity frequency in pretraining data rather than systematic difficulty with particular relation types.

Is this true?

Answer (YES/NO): NO